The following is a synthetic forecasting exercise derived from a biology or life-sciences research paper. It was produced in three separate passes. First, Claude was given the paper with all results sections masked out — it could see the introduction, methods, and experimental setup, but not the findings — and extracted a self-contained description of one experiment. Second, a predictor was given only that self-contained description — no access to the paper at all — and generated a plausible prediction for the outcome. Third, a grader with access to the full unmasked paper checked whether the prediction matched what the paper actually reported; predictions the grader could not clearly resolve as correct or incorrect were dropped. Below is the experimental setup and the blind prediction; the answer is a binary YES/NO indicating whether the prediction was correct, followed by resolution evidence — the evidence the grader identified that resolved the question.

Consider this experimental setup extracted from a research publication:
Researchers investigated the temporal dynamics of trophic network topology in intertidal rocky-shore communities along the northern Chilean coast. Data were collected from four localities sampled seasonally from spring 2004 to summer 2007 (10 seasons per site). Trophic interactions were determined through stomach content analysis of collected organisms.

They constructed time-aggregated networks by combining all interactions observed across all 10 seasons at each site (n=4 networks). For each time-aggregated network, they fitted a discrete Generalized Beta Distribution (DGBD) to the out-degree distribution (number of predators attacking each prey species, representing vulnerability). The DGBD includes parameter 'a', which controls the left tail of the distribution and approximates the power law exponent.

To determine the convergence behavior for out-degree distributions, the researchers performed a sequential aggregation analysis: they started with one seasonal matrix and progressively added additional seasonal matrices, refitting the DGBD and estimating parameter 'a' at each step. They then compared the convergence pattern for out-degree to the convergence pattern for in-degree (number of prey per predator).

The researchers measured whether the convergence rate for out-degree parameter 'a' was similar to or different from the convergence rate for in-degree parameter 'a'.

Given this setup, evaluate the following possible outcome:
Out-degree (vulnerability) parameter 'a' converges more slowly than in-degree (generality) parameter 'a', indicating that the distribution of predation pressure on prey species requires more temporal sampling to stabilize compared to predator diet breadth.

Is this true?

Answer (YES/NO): NO